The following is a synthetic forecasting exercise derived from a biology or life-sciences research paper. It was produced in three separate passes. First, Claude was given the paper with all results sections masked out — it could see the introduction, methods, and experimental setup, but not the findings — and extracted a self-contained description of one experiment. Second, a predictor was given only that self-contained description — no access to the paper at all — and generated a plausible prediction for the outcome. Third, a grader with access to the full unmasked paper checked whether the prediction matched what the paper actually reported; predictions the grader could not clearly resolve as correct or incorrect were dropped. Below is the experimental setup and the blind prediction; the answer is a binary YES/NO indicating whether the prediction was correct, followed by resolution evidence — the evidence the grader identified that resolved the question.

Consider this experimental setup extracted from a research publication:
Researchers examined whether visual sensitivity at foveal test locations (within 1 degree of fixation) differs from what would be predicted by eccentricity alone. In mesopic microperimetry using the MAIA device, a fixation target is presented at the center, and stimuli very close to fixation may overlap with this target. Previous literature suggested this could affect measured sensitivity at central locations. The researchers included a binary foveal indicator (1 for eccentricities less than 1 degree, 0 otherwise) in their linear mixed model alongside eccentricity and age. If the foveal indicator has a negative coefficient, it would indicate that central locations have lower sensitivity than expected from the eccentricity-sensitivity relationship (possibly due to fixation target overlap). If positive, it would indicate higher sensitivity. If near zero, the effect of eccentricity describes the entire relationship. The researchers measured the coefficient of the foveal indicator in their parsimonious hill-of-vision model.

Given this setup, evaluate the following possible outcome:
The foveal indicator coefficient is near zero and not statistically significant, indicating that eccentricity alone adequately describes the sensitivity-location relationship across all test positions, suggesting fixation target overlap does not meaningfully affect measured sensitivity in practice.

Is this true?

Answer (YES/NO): NO